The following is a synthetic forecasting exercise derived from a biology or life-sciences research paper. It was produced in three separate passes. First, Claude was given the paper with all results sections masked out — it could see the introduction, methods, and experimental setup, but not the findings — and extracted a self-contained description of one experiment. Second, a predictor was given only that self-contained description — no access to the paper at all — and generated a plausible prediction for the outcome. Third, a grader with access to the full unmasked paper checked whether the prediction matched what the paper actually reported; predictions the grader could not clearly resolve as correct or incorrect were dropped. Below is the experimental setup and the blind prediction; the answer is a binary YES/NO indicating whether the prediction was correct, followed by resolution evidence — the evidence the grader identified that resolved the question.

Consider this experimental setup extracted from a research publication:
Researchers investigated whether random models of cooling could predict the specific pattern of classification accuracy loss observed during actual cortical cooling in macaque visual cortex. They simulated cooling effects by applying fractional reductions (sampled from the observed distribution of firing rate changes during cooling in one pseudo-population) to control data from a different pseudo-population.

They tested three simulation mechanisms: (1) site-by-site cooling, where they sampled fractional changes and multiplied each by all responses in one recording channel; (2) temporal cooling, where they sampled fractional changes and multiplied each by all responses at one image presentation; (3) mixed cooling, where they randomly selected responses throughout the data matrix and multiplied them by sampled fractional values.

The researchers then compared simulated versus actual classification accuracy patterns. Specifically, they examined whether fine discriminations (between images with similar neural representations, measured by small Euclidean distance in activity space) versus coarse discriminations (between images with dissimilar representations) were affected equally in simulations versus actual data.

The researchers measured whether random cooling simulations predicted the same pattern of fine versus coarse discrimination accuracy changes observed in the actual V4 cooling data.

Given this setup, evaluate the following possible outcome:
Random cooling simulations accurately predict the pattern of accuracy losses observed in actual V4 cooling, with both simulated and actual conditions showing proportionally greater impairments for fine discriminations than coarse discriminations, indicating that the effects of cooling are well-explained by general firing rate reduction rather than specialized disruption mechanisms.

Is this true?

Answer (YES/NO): NO